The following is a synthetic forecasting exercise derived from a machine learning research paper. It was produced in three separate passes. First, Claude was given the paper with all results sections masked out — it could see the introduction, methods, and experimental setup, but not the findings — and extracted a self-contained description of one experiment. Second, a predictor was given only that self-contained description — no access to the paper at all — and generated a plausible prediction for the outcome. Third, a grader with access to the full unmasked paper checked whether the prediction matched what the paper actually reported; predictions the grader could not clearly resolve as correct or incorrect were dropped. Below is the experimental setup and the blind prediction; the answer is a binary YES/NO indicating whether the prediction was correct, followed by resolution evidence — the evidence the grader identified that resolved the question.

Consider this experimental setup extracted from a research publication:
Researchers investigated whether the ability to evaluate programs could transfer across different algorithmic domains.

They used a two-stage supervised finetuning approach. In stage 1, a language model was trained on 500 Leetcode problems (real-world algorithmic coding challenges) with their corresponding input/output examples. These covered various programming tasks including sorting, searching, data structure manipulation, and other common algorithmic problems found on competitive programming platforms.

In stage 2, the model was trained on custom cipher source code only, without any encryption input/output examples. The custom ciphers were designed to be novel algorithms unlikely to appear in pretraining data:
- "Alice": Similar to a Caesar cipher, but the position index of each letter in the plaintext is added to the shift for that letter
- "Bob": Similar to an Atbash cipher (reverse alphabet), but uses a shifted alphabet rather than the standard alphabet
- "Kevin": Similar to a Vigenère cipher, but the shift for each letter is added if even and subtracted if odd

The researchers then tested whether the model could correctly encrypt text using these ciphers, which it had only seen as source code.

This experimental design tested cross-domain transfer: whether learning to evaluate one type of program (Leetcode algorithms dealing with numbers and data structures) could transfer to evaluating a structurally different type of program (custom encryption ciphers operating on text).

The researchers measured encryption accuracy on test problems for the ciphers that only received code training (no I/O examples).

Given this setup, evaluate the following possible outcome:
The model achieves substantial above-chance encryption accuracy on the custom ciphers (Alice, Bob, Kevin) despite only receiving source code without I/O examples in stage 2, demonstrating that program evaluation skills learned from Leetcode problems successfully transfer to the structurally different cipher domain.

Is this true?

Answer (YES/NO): YES